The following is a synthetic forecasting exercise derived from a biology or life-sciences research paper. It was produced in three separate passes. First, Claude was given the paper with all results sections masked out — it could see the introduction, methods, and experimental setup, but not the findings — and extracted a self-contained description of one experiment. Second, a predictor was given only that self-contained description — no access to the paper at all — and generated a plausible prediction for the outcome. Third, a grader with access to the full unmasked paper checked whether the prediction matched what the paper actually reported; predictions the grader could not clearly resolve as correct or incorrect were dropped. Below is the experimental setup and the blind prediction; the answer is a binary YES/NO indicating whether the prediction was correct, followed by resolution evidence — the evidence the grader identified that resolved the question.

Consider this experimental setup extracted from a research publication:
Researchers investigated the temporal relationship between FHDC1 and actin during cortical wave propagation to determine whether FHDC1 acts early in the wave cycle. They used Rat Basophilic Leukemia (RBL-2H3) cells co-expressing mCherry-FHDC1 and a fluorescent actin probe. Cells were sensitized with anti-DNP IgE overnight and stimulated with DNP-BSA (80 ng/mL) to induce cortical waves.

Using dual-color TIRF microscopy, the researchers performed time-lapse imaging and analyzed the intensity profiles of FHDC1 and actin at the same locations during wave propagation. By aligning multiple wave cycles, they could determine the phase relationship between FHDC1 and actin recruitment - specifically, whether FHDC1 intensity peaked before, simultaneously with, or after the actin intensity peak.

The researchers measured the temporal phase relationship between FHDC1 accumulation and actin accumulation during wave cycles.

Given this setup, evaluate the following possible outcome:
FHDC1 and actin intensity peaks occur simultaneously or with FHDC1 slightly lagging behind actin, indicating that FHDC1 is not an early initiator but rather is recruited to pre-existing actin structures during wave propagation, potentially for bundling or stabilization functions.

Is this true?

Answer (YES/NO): NO